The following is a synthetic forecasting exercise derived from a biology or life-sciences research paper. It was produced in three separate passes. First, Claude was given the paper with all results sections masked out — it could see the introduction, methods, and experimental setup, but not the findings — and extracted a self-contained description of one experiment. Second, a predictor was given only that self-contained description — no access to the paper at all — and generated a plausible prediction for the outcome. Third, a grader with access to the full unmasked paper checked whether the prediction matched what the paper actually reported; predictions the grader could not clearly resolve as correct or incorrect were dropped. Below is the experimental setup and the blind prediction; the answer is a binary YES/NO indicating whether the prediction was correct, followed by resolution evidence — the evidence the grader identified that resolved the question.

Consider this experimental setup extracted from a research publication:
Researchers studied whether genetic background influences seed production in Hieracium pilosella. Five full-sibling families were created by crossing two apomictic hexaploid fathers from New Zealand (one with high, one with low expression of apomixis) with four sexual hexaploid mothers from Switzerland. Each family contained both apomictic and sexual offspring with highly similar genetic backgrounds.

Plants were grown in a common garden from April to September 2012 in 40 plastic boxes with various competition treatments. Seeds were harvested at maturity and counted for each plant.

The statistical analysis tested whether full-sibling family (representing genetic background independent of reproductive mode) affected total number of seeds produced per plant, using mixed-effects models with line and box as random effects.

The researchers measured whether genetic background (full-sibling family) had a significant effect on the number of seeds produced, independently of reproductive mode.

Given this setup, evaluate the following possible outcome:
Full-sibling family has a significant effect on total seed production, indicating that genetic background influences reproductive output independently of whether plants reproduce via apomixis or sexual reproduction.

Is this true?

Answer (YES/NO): YES